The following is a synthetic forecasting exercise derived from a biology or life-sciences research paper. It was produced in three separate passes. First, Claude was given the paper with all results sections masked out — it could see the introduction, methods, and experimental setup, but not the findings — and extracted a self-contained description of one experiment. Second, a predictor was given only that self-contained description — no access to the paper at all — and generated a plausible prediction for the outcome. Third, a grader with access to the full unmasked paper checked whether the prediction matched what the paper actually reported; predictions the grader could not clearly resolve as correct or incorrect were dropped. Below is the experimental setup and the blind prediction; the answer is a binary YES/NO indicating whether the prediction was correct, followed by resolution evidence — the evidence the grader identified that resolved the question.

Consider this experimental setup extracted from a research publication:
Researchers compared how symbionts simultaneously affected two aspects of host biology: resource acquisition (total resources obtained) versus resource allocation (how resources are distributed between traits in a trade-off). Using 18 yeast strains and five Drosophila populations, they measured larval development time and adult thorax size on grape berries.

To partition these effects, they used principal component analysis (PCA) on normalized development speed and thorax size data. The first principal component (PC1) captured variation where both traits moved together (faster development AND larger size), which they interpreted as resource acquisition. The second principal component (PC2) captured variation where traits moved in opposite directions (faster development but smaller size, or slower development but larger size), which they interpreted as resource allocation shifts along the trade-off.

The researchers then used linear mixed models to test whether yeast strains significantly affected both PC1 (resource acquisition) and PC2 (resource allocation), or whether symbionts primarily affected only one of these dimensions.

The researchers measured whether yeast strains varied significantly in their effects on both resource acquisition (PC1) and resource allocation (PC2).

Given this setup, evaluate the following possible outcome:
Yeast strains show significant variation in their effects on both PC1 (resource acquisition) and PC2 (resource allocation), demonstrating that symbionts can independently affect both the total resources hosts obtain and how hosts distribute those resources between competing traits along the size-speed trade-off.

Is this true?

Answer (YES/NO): YES